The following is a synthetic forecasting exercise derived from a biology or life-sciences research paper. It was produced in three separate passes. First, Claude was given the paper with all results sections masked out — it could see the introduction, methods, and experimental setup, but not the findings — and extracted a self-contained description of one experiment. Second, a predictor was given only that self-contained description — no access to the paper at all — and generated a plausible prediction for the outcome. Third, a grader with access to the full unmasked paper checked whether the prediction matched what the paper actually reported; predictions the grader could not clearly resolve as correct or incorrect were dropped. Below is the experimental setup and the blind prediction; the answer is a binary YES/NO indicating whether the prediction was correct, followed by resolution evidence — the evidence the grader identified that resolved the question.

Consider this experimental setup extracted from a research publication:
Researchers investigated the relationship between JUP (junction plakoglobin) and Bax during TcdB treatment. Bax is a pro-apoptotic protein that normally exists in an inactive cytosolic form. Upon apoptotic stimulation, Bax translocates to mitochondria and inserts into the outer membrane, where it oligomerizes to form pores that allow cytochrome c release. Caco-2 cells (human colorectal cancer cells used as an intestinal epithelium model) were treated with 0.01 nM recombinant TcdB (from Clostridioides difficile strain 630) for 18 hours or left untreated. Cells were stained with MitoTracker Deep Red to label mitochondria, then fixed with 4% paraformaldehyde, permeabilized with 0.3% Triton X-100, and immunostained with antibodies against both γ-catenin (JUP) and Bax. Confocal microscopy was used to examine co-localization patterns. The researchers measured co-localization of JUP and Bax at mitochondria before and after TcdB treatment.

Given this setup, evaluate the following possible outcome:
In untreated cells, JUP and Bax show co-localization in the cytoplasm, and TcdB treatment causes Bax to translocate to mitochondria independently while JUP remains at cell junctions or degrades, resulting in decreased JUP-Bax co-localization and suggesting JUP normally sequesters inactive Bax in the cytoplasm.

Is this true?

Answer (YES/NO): NO